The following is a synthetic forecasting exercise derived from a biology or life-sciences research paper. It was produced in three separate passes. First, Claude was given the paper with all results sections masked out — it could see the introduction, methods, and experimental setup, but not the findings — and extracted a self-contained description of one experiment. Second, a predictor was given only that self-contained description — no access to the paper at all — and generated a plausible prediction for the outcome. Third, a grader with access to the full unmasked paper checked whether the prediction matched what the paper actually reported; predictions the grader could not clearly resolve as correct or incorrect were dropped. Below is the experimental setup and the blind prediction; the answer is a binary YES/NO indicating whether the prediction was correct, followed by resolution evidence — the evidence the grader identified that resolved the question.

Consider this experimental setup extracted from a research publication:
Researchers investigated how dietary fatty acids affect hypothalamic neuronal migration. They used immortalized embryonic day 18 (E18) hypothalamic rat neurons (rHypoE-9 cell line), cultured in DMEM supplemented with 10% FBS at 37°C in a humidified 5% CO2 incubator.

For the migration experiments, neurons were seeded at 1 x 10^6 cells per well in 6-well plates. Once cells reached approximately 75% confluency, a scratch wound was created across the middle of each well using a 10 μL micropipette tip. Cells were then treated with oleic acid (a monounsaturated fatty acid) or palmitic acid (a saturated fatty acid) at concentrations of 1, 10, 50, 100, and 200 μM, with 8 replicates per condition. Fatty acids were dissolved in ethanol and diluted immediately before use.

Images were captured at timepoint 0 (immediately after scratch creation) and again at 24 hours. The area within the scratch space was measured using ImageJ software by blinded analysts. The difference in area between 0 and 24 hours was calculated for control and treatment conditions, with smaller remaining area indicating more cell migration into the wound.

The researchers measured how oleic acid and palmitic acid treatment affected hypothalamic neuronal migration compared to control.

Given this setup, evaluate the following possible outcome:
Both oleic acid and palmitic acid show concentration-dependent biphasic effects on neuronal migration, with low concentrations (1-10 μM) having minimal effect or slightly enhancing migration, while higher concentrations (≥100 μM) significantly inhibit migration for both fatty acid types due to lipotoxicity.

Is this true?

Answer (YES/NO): NO